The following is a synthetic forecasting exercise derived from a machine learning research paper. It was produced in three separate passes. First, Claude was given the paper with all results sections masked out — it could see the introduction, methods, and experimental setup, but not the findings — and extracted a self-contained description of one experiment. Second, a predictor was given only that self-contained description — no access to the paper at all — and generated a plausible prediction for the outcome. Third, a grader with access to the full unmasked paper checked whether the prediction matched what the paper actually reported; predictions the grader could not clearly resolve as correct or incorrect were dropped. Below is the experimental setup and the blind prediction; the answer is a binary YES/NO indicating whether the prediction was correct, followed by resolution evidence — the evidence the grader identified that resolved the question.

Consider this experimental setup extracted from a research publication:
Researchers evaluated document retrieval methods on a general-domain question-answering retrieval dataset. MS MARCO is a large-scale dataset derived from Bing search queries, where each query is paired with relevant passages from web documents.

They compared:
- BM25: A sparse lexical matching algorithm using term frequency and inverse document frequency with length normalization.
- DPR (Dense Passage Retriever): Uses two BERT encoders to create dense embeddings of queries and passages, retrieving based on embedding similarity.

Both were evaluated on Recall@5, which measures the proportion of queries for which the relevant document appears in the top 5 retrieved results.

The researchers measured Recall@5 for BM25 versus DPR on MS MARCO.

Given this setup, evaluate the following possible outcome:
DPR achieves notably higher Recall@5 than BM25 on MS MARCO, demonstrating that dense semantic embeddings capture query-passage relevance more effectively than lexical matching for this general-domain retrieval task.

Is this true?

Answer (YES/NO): YES